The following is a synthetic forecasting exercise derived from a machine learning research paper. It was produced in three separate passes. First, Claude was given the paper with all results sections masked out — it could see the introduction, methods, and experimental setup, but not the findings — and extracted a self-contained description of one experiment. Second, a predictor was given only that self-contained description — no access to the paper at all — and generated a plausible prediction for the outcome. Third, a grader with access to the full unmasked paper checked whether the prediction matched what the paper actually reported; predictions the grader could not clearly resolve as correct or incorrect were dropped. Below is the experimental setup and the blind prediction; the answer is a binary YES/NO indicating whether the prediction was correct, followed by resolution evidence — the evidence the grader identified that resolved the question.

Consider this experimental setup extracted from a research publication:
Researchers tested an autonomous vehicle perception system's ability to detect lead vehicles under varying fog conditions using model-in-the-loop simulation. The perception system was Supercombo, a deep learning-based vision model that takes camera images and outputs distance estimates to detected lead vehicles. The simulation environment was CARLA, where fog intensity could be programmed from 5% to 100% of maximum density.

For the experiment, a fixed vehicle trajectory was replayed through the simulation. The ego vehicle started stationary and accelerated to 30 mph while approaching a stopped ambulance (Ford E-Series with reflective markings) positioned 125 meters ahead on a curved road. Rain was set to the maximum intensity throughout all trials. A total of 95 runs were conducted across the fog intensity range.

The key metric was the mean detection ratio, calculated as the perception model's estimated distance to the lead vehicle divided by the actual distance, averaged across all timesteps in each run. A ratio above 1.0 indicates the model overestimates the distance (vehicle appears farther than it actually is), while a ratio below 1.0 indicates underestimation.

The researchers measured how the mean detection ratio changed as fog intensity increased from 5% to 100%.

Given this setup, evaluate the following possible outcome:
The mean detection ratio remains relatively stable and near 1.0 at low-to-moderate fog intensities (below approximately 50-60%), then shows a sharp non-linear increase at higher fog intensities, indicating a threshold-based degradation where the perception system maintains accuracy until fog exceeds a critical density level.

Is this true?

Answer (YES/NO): NO